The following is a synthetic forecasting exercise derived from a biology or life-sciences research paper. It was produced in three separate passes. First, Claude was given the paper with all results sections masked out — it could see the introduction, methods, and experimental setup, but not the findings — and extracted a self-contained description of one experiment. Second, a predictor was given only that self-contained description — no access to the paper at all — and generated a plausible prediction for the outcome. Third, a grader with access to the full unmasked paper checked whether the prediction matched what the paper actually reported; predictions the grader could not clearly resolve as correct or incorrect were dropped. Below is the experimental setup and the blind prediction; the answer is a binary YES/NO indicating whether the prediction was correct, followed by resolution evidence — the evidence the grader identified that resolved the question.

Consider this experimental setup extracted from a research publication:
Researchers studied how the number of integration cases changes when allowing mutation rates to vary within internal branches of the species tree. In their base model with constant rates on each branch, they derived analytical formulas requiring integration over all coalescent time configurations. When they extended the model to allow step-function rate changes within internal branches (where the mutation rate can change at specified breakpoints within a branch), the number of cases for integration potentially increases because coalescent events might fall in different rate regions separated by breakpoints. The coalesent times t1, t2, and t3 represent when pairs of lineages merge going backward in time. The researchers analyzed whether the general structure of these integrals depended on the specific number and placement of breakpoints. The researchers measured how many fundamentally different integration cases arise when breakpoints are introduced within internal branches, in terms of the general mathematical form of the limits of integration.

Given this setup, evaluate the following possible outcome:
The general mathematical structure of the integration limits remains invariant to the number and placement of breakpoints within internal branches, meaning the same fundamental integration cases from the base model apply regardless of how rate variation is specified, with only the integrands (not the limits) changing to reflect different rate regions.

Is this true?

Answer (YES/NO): NO